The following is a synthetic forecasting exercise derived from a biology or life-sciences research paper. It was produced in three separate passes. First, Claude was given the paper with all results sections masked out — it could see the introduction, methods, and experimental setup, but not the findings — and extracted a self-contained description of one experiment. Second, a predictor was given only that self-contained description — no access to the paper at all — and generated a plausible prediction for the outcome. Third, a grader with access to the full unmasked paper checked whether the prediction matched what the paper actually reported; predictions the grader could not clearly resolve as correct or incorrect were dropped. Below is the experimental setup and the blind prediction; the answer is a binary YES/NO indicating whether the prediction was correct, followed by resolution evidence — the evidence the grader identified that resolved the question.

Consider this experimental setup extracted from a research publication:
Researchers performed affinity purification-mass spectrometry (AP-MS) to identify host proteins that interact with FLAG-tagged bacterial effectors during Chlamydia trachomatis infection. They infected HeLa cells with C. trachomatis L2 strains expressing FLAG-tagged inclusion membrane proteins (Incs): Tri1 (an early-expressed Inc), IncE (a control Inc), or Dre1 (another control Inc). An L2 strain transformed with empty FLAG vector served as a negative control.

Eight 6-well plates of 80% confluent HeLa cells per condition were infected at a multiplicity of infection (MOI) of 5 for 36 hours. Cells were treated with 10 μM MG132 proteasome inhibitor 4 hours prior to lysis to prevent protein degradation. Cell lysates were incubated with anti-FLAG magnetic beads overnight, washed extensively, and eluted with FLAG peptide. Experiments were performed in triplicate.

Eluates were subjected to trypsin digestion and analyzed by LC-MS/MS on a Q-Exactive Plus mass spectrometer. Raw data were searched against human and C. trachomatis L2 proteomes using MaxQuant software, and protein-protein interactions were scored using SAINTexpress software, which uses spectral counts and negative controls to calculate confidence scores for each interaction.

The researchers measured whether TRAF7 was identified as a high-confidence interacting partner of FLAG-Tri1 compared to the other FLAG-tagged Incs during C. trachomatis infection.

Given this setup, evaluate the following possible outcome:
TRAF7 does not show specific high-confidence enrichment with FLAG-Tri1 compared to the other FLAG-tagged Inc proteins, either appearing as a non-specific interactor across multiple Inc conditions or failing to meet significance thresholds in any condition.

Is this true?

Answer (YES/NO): NO